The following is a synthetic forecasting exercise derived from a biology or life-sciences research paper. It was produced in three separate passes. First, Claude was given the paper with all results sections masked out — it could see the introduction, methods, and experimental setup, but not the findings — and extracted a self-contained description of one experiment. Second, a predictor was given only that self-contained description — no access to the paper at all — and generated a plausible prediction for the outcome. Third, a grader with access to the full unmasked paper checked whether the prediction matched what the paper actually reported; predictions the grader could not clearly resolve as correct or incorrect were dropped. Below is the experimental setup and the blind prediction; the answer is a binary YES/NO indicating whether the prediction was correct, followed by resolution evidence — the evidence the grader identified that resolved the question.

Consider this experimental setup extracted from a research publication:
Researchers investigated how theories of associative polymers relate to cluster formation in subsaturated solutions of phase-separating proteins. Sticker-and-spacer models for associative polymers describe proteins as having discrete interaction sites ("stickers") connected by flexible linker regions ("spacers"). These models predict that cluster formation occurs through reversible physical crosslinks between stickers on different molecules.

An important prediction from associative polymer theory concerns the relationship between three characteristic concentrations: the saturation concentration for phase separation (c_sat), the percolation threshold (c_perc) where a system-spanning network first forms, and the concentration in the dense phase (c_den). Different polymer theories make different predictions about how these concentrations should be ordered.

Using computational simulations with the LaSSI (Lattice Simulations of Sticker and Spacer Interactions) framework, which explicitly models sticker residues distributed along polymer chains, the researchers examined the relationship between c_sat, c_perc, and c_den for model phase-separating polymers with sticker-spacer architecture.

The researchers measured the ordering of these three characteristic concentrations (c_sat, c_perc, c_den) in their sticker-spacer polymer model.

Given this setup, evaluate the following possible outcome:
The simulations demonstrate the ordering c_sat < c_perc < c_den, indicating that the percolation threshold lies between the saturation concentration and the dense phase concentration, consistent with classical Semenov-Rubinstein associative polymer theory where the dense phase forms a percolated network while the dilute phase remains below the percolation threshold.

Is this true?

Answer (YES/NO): YES